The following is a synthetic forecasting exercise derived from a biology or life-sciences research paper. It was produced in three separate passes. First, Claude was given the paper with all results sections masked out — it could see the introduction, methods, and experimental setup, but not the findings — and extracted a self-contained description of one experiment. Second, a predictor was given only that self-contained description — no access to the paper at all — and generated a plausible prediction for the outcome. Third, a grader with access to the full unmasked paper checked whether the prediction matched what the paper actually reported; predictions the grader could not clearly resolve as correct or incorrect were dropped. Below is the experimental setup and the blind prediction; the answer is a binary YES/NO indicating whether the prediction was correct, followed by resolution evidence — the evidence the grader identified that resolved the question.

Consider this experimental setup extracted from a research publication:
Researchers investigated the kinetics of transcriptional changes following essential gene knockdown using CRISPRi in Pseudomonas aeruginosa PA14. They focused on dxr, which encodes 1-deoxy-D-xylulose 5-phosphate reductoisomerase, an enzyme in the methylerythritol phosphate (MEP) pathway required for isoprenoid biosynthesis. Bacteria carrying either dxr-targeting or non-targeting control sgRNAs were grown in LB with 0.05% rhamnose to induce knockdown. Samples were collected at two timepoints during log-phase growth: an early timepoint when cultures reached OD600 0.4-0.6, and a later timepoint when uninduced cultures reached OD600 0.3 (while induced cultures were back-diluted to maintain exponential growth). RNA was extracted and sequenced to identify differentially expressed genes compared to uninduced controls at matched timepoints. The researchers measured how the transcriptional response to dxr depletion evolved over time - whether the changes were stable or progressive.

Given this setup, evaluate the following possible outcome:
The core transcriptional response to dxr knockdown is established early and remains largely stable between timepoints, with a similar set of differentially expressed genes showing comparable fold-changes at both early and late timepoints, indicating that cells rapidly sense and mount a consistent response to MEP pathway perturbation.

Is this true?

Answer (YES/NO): NO